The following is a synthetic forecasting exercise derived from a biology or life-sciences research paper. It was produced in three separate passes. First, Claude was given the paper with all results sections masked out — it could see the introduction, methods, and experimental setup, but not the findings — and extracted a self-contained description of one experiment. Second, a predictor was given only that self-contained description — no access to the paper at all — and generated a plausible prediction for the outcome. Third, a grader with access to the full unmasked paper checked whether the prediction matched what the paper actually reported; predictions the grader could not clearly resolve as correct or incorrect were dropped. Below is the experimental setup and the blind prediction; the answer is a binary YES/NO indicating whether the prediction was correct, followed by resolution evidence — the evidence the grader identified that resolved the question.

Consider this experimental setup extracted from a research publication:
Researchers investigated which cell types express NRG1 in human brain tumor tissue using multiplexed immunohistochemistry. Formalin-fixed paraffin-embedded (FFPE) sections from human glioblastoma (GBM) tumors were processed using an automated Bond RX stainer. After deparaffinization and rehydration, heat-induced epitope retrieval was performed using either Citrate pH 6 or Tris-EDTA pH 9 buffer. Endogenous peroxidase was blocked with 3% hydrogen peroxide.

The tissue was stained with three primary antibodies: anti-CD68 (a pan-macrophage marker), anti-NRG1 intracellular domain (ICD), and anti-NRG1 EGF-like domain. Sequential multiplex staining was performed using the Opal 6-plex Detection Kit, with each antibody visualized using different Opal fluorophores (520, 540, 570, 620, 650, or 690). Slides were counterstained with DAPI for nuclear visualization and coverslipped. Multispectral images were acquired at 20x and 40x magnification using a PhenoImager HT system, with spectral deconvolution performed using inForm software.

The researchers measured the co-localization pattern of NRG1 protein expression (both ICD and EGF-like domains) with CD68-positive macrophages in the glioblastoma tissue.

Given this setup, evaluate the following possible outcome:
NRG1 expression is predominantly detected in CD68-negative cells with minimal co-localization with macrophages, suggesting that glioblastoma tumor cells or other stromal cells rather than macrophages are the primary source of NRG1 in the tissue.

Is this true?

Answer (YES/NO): NO